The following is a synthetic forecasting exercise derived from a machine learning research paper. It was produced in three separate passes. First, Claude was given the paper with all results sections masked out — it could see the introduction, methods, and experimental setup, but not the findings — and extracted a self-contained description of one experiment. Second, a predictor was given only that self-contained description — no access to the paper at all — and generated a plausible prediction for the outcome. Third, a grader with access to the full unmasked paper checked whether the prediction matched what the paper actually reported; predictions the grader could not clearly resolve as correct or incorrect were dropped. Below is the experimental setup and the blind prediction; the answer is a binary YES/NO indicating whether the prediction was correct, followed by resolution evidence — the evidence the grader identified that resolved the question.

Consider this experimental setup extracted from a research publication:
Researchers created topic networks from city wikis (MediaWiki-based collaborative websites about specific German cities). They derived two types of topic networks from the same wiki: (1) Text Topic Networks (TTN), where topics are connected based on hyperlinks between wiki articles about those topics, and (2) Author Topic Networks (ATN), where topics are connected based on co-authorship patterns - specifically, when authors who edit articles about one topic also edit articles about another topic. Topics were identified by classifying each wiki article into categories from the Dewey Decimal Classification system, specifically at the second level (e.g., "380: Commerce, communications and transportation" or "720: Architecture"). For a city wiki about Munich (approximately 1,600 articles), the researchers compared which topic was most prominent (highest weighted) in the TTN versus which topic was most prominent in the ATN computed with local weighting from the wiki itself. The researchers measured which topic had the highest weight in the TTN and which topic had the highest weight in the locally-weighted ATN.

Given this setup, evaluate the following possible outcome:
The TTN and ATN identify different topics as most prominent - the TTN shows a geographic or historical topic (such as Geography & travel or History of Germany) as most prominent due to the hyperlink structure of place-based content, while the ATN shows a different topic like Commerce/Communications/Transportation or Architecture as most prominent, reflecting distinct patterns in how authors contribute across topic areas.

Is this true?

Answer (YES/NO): NO